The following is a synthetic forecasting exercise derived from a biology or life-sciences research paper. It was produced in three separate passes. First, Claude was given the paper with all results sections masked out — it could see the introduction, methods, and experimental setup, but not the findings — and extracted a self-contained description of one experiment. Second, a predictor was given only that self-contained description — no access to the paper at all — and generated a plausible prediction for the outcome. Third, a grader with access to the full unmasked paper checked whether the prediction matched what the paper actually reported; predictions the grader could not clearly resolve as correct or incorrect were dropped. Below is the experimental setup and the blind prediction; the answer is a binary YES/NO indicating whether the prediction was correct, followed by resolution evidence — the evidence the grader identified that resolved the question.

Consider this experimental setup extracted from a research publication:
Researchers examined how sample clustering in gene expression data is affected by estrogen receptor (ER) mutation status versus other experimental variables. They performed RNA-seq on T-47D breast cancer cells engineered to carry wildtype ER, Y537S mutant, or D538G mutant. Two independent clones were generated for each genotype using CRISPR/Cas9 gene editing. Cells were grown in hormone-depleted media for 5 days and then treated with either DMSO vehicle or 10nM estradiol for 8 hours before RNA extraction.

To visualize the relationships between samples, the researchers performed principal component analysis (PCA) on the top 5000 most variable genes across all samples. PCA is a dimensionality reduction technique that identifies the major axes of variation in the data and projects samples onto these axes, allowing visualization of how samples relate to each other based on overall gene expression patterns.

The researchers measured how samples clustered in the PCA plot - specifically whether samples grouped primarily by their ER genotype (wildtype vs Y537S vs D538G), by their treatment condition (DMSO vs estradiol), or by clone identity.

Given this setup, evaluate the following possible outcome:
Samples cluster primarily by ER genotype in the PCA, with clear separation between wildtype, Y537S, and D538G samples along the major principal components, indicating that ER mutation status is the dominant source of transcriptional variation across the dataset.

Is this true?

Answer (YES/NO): YES